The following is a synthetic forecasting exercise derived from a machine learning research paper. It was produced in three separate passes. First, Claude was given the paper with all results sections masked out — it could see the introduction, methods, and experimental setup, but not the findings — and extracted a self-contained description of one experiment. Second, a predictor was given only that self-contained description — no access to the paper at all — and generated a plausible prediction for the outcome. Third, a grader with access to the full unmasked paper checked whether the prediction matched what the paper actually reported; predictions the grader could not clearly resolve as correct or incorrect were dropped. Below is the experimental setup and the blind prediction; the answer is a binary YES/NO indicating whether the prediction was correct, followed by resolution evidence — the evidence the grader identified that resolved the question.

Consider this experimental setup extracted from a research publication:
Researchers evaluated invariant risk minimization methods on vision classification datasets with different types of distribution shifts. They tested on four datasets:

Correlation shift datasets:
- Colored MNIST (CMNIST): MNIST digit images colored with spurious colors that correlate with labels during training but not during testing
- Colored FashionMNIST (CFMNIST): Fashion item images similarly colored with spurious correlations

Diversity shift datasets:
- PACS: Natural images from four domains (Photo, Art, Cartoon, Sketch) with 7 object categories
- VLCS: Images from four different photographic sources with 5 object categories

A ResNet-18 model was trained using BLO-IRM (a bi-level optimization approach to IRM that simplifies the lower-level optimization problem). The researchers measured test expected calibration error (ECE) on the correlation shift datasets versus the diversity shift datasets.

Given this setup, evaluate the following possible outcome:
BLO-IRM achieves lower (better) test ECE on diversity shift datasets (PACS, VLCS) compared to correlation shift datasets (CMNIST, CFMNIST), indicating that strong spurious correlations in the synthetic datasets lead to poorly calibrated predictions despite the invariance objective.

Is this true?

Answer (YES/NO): NO